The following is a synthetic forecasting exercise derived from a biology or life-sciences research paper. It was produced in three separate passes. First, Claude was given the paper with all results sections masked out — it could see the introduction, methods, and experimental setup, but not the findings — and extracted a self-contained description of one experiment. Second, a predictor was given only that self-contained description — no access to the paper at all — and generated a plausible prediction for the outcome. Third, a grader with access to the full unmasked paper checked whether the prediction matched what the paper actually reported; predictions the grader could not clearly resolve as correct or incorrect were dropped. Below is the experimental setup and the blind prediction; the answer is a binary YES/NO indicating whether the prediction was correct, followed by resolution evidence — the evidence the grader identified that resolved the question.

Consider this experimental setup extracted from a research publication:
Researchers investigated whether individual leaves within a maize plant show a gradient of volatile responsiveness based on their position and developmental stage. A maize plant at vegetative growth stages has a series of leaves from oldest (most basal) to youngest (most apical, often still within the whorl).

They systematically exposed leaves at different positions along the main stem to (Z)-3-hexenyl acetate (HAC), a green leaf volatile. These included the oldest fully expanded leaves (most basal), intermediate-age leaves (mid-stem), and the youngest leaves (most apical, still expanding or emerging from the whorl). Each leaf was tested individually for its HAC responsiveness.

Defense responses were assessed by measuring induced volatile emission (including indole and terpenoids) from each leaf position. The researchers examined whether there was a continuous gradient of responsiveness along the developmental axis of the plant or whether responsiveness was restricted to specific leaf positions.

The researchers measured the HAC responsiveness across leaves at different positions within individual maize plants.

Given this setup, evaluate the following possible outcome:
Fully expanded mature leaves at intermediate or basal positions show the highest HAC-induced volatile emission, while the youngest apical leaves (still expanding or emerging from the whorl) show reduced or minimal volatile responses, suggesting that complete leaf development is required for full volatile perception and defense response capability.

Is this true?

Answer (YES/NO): NO